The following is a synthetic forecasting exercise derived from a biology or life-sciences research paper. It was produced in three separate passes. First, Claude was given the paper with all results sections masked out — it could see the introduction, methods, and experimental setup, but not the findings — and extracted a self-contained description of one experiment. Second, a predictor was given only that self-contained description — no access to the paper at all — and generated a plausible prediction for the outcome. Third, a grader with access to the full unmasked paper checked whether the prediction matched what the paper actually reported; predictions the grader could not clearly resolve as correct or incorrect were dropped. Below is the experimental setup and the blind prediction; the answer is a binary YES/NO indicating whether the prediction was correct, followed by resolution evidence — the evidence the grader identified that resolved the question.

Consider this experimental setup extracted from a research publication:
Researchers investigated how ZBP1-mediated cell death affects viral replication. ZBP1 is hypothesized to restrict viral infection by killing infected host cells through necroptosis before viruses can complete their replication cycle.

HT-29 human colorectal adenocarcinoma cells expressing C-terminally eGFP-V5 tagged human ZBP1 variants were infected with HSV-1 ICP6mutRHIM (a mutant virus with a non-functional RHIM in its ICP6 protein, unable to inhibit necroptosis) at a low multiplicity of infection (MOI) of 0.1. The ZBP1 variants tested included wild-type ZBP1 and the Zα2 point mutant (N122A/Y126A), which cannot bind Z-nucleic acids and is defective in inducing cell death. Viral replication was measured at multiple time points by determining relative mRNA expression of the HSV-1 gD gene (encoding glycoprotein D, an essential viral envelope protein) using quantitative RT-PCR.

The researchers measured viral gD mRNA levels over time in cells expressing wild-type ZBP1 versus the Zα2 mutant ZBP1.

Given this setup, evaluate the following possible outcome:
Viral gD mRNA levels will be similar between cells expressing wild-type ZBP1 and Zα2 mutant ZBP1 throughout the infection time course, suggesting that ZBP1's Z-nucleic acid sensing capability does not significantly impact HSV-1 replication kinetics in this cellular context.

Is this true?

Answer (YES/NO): NO